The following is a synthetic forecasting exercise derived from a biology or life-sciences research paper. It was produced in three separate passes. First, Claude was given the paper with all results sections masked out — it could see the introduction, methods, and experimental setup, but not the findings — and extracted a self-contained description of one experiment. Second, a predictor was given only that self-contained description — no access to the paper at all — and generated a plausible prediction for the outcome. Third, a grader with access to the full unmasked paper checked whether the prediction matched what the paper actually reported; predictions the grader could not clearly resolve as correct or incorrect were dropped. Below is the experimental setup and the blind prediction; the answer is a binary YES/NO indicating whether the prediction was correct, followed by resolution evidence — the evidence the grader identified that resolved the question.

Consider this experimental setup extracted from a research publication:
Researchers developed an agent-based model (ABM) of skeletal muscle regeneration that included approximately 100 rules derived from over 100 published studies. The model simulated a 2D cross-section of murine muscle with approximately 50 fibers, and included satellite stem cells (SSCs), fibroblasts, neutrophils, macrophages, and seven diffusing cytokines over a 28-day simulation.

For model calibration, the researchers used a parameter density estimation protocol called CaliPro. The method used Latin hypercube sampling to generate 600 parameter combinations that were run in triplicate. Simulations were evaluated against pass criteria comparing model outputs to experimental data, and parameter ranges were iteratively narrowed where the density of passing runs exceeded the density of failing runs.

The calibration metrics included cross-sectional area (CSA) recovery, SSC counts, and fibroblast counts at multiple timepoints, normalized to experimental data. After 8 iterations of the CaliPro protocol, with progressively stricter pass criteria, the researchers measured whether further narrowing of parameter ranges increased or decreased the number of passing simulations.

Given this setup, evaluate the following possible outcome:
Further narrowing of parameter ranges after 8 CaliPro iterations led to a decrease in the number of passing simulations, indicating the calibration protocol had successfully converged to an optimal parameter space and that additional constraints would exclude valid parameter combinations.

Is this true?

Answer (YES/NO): YES